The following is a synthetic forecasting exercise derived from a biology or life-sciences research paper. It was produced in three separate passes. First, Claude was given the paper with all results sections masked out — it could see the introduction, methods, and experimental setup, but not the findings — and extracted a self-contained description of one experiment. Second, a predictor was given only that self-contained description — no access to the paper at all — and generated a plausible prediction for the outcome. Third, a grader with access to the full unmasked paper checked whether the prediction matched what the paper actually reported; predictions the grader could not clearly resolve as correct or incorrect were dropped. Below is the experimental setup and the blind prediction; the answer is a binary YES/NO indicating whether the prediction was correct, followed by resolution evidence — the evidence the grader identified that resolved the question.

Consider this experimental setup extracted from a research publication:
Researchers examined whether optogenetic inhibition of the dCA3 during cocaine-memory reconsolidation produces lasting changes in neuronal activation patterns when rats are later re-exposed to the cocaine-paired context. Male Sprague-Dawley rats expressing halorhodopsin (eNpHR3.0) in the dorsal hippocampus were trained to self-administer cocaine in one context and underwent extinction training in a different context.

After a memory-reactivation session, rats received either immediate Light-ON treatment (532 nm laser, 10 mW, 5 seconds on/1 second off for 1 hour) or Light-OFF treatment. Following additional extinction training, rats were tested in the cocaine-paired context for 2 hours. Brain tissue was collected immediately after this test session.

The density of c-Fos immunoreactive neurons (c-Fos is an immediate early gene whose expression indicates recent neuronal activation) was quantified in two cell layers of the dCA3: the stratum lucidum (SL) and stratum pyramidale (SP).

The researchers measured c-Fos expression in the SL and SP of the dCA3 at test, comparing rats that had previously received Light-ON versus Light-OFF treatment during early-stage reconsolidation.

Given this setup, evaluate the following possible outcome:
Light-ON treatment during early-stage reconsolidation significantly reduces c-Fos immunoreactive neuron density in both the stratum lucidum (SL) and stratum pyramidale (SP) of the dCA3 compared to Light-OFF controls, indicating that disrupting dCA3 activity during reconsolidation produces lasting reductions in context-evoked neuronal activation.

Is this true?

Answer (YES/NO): YES